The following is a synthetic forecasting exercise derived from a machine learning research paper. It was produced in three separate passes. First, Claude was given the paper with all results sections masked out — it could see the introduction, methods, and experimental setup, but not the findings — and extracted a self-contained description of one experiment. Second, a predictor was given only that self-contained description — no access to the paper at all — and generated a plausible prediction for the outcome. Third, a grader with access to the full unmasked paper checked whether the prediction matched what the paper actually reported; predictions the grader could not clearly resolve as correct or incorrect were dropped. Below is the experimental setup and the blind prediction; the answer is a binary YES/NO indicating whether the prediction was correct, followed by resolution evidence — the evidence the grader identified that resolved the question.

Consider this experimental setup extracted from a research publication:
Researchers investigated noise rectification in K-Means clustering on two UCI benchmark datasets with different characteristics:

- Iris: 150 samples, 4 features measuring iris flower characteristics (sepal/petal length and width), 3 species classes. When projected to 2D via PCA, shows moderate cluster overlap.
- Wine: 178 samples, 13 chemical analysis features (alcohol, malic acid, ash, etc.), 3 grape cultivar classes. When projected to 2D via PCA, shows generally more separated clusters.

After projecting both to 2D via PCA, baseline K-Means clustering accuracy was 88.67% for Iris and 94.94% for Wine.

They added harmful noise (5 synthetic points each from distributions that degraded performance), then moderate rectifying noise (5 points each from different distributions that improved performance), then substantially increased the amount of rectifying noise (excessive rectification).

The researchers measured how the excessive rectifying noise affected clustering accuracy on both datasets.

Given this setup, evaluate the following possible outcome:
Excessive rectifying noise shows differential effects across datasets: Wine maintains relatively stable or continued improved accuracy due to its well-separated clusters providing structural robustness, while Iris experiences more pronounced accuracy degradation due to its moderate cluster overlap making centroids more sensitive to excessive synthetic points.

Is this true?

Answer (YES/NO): YES